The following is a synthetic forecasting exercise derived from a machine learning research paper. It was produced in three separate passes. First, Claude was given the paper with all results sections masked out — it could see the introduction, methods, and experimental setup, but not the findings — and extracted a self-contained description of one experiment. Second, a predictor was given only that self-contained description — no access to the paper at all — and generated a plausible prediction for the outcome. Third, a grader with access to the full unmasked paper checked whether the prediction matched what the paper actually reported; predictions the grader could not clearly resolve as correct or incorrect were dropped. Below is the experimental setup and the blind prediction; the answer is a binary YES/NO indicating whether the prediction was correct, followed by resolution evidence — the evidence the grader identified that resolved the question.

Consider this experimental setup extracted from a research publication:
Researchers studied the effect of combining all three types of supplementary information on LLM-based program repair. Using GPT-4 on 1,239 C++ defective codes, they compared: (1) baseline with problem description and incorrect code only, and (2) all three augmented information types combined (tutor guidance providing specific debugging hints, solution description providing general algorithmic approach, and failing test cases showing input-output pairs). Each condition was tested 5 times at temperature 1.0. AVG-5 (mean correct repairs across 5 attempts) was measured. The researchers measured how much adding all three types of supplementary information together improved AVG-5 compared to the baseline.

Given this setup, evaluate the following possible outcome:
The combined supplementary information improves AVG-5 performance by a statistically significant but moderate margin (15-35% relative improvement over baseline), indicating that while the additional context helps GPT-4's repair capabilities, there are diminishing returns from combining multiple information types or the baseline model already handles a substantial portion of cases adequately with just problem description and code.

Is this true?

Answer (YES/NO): YES